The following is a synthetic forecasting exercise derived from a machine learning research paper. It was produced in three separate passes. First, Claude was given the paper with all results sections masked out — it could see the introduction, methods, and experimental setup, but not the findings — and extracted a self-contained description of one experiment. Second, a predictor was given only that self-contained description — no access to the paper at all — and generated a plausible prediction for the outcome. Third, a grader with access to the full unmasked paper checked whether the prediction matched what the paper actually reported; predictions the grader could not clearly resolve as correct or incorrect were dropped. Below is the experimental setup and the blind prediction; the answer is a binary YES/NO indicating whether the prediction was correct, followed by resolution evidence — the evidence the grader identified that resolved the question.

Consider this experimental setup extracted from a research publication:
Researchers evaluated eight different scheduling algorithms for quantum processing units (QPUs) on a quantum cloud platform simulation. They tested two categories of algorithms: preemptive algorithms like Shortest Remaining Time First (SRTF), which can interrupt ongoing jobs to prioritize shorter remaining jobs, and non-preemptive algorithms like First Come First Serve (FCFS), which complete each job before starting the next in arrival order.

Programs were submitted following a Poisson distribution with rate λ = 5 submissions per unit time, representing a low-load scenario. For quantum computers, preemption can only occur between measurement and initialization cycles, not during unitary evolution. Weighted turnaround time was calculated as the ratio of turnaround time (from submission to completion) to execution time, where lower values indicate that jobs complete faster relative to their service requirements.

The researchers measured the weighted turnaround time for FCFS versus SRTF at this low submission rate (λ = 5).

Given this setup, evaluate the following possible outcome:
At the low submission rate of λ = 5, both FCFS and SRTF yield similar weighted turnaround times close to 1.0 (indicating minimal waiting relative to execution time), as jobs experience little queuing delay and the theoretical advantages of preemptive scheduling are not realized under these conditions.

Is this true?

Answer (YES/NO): NO